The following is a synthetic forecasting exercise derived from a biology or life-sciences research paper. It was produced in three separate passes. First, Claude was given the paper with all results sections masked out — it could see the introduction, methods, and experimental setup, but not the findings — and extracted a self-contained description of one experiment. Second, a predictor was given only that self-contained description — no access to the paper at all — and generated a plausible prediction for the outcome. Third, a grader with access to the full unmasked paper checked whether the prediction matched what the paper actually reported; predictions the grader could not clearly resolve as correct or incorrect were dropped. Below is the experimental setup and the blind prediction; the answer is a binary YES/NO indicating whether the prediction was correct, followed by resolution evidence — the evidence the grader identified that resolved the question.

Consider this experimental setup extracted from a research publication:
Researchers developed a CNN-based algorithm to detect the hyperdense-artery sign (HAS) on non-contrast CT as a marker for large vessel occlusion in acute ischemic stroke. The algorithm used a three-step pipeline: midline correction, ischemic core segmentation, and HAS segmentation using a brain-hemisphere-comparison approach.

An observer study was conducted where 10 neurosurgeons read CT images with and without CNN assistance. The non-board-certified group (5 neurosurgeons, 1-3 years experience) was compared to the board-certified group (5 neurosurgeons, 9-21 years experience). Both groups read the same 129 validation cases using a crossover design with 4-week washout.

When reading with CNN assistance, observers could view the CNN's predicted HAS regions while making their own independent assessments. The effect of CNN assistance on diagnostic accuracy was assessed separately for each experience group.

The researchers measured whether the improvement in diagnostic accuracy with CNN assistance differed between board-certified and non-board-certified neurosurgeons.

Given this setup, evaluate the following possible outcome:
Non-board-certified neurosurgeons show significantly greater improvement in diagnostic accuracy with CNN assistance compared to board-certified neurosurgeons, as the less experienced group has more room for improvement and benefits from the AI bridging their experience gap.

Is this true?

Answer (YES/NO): NO